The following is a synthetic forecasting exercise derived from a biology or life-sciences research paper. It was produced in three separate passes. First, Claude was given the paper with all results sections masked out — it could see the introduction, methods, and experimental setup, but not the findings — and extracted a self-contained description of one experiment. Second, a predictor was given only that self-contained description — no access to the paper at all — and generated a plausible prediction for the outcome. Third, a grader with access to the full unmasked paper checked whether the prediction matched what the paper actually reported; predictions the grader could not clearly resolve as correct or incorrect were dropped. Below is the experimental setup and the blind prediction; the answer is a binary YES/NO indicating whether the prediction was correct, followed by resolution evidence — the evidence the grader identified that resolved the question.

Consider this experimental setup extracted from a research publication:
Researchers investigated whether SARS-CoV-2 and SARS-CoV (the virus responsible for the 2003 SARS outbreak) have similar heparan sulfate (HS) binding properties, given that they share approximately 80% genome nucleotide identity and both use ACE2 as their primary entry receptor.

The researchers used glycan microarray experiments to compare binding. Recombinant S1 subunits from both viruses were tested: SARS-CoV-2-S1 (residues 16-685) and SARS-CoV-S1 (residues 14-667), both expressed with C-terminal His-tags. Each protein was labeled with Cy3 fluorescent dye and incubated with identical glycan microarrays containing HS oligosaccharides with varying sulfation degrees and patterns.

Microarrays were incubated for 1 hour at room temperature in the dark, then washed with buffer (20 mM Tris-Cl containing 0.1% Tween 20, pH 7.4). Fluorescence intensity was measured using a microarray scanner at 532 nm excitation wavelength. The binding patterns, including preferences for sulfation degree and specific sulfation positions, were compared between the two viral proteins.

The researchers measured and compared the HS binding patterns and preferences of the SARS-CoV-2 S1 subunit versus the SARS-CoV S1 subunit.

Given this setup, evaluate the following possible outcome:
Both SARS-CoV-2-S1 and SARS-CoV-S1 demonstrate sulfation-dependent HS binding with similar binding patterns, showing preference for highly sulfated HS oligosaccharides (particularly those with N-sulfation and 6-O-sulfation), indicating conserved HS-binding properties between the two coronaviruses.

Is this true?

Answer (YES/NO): YES